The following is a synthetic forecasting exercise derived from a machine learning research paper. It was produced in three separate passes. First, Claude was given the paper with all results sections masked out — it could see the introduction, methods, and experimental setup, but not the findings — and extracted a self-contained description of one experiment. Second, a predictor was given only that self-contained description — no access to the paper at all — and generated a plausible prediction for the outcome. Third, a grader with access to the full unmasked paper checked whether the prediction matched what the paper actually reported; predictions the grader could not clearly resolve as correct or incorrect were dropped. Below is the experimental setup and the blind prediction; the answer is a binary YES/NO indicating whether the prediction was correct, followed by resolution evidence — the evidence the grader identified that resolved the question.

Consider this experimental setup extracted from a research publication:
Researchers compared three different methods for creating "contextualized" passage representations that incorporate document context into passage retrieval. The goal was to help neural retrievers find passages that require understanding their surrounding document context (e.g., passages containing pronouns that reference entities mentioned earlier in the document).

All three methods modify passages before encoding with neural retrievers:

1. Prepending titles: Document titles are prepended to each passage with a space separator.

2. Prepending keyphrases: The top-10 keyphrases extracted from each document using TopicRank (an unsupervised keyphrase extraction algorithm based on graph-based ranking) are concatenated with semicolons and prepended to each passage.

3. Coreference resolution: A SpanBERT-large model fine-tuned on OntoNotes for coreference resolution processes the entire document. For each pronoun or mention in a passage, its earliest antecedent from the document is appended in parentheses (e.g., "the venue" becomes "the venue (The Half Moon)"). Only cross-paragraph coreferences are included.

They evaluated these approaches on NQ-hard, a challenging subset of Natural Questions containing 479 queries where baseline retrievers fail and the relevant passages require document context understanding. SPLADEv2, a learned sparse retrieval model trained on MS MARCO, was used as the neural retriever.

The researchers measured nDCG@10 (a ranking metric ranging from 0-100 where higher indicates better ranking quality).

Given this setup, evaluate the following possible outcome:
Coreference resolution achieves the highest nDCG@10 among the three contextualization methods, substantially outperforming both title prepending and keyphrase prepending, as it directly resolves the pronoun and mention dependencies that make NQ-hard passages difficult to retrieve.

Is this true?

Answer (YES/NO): NO